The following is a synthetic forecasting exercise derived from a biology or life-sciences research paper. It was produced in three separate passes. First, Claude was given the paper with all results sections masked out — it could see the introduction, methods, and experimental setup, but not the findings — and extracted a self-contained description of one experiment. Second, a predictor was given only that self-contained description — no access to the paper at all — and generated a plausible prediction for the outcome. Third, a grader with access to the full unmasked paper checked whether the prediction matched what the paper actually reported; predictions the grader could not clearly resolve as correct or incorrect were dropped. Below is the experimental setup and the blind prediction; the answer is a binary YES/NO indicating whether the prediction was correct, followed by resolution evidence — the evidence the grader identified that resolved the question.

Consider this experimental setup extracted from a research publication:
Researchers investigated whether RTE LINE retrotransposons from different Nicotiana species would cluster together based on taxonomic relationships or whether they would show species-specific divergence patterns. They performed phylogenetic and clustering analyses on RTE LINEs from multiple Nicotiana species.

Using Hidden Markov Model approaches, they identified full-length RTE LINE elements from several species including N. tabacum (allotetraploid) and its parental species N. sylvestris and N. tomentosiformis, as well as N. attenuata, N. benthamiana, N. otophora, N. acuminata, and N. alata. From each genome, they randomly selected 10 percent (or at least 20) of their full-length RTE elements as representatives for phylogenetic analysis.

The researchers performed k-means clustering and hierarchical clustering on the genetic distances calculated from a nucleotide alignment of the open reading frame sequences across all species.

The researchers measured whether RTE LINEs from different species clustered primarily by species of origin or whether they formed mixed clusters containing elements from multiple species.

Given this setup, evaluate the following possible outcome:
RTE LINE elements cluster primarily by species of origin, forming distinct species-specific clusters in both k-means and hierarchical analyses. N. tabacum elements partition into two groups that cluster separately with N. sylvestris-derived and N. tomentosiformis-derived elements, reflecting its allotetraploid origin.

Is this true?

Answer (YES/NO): NO